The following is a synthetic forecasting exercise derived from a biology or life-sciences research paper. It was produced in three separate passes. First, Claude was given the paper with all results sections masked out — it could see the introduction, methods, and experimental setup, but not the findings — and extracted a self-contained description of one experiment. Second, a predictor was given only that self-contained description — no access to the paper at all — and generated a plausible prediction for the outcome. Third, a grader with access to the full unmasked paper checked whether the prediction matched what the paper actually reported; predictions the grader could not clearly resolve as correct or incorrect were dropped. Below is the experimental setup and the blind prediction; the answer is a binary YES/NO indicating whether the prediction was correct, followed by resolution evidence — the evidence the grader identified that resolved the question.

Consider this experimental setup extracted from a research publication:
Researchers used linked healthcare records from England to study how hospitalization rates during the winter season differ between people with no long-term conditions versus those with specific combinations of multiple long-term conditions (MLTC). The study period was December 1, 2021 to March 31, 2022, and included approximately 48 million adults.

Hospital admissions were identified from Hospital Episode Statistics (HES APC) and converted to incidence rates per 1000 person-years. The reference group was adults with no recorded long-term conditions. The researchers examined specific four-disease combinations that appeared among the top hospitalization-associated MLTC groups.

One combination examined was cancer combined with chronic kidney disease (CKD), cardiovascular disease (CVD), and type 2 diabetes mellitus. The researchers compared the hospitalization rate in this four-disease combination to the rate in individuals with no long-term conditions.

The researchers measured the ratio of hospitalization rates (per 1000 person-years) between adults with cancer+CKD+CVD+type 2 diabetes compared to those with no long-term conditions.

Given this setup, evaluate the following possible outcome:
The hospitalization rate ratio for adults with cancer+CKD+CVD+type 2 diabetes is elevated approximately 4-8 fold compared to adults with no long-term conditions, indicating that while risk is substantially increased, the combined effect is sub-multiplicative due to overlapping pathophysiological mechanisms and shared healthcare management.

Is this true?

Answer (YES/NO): NO